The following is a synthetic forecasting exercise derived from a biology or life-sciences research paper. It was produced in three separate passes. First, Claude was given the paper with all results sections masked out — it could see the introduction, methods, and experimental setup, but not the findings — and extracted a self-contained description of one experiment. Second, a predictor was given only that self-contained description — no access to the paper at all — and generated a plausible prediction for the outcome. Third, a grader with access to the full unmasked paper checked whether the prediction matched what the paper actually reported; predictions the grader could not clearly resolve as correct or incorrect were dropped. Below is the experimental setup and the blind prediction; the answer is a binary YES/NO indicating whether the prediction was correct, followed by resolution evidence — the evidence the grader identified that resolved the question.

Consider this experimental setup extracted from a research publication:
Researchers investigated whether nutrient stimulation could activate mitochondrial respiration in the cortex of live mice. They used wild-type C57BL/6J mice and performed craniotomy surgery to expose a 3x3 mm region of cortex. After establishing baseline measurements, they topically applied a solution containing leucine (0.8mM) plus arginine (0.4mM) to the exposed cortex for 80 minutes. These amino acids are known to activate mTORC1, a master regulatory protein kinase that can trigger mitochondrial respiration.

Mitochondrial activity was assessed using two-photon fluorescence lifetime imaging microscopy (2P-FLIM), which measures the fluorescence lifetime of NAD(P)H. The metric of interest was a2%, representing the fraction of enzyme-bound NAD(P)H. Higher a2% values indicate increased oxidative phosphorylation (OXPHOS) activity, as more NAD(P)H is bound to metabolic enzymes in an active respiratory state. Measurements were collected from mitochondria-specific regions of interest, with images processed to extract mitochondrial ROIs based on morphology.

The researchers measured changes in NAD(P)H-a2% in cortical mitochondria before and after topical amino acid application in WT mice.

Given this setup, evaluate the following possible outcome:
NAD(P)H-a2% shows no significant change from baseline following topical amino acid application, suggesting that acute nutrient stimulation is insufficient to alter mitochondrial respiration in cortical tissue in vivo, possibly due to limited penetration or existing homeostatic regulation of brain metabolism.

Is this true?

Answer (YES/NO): NO